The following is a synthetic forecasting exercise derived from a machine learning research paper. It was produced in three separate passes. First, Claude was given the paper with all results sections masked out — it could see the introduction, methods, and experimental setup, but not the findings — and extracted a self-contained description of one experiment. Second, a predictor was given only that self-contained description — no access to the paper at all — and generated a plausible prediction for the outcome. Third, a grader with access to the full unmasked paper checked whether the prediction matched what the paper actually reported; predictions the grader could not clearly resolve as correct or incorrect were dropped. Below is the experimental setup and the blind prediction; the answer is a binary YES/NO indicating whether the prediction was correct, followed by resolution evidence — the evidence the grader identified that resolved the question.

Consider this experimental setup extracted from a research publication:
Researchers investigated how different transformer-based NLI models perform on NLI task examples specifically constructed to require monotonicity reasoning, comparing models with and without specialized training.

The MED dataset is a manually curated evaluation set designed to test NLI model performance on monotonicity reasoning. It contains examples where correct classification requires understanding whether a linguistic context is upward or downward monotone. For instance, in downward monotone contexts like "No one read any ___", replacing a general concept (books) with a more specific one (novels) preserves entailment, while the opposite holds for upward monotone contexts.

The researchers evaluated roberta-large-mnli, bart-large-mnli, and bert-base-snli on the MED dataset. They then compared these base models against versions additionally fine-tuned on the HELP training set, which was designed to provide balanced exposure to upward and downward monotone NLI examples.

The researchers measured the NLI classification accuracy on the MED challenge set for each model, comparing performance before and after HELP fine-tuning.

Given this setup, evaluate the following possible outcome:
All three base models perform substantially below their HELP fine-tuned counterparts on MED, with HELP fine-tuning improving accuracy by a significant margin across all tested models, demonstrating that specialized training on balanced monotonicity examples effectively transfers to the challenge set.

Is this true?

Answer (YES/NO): NO